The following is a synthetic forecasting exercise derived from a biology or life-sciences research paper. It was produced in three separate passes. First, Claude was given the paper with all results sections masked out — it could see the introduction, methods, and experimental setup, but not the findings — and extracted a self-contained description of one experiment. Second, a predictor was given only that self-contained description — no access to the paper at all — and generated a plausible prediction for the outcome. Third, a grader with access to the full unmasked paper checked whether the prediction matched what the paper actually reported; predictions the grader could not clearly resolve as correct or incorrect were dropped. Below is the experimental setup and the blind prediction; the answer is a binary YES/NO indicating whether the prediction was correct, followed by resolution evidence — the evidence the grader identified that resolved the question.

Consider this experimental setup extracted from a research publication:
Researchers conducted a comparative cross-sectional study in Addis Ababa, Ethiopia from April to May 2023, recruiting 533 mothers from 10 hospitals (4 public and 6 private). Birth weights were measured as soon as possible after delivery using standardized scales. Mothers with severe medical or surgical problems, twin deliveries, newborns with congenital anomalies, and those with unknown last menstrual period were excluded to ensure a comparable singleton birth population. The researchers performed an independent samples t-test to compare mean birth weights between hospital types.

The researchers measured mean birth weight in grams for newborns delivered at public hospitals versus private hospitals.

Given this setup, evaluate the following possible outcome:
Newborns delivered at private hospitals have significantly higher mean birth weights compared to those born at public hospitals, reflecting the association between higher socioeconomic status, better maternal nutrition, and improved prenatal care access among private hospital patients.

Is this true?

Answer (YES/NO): YES